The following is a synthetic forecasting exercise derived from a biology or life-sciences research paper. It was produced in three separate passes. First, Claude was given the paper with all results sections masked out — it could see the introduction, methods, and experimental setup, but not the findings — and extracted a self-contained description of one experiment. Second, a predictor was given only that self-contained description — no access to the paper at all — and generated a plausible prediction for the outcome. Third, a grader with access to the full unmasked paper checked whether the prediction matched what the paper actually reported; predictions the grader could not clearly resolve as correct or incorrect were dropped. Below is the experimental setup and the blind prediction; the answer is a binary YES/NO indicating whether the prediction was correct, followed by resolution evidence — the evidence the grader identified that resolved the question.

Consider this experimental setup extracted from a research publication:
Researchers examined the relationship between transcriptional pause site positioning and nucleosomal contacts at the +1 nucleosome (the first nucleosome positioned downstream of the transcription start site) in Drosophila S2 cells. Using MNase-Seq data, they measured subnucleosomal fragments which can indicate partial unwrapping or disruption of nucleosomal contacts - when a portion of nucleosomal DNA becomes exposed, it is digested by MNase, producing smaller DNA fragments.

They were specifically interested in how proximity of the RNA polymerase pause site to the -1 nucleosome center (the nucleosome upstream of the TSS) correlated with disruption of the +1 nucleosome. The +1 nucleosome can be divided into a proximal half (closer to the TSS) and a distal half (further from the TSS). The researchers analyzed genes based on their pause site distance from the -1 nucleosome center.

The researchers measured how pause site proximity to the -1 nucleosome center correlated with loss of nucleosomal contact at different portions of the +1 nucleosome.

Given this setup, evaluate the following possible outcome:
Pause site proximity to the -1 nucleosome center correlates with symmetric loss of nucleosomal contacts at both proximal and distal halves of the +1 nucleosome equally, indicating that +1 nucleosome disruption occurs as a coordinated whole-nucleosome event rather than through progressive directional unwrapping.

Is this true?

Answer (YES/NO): NO